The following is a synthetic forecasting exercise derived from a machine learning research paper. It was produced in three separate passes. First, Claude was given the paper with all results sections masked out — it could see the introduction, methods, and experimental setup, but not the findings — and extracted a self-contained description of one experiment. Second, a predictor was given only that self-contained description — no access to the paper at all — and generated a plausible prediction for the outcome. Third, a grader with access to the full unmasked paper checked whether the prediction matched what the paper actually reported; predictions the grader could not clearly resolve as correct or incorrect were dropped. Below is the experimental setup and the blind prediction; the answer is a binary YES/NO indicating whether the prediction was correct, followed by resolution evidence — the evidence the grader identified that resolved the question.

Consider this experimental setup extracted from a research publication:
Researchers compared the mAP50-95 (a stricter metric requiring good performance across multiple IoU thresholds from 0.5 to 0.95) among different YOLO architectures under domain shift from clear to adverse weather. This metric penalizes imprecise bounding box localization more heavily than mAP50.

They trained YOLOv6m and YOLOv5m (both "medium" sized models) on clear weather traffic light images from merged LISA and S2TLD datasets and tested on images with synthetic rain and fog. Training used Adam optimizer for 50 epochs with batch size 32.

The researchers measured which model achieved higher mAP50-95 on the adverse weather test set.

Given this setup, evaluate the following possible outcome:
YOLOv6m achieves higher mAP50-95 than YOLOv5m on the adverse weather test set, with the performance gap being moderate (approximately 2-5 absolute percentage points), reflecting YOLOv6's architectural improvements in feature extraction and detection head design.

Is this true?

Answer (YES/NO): YES